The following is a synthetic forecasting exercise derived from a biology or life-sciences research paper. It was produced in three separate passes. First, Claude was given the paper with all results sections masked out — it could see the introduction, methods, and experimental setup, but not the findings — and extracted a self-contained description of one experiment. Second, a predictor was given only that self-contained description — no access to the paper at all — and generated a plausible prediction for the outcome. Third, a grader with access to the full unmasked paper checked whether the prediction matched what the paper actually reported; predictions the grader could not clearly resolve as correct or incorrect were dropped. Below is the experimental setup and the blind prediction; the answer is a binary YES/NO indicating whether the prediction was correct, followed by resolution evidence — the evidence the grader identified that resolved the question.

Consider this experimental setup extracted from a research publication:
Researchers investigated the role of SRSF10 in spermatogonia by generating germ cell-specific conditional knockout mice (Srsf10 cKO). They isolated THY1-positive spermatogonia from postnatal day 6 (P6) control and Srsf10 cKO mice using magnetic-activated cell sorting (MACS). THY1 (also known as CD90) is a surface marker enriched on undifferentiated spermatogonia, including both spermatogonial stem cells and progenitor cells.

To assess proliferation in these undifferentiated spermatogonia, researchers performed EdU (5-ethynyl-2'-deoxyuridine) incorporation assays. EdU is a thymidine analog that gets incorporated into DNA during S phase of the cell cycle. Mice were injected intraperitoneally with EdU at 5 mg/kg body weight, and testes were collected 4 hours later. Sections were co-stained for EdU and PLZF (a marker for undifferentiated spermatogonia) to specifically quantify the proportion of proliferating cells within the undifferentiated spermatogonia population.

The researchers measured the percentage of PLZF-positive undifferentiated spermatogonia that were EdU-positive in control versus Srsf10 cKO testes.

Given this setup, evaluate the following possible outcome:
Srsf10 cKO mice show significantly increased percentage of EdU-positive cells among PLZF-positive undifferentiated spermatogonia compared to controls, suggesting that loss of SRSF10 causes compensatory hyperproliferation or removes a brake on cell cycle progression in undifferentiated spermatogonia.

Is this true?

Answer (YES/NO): NO